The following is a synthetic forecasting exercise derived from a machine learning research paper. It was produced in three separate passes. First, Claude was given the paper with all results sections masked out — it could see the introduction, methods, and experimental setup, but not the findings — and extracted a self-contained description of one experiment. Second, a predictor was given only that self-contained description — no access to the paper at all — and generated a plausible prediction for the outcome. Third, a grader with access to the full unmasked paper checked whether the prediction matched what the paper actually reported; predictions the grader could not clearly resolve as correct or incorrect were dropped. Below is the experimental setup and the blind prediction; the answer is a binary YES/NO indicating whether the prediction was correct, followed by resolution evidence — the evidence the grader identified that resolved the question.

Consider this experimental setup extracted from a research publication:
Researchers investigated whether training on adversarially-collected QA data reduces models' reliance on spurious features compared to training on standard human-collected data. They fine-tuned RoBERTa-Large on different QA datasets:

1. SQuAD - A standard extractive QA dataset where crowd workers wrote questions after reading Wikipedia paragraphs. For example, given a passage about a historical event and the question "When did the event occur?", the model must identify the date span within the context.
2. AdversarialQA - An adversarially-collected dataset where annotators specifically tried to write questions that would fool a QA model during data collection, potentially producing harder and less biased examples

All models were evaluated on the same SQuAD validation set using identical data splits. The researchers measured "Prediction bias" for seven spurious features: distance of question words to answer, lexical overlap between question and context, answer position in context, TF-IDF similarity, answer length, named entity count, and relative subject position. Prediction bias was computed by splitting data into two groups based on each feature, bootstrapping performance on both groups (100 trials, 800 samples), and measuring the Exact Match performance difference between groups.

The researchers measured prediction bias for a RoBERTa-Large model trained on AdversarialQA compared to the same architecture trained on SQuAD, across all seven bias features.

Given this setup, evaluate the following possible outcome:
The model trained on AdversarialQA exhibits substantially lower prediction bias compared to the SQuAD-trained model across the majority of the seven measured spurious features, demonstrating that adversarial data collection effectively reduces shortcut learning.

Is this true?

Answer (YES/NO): YES